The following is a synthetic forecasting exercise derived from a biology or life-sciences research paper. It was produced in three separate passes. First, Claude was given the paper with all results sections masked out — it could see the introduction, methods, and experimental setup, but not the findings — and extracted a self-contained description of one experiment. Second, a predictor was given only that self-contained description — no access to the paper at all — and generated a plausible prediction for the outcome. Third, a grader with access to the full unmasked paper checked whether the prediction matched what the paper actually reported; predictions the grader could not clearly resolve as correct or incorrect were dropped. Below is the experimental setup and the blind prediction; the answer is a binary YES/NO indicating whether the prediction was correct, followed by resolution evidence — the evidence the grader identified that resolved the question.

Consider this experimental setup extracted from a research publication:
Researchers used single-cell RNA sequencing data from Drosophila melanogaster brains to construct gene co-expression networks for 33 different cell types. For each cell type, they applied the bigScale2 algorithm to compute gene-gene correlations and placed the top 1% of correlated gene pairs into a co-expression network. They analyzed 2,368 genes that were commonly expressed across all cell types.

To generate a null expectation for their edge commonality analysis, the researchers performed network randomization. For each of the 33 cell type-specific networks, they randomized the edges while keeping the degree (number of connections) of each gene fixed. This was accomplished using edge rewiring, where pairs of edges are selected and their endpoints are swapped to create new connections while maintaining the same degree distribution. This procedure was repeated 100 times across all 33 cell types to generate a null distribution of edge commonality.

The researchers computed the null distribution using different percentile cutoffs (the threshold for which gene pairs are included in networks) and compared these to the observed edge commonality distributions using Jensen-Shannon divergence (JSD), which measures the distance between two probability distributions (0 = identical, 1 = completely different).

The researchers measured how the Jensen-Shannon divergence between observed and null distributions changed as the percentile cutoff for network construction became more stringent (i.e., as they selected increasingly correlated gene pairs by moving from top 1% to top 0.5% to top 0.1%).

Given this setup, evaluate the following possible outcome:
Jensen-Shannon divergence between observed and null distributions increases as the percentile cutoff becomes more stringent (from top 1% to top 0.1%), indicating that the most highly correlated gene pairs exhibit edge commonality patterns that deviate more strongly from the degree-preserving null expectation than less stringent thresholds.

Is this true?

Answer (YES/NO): YES